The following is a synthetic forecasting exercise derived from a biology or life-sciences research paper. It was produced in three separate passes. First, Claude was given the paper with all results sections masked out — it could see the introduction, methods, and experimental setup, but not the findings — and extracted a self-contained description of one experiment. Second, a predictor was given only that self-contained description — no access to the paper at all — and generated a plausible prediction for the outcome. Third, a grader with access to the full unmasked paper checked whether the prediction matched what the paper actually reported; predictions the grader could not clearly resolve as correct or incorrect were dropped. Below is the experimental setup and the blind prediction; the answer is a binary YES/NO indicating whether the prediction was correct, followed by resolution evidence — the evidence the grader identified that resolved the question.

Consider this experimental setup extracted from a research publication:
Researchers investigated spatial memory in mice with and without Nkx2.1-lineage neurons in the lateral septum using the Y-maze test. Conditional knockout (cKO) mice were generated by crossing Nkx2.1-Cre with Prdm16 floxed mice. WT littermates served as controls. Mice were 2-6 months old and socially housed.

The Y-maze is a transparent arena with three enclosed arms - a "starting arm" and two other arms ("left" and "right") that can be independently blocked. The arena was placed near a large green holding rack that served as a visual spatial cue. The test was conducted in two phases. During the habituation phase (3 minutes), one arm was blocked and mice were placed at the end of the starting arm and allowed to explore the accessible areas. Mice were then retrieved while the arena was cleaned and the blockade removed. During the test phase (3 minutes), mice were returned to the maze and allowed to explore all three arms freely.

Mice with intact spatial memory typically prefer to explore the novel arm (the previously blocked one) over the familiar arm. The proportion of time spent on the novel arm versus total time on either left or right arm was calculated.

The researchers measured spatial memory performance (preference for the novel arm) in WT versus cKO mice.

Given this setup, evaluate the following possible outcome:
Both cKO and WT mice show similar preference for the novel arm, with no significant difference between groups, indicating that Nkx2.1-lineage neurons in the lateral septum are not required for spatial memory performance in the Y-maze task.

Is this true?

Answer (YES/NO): NO